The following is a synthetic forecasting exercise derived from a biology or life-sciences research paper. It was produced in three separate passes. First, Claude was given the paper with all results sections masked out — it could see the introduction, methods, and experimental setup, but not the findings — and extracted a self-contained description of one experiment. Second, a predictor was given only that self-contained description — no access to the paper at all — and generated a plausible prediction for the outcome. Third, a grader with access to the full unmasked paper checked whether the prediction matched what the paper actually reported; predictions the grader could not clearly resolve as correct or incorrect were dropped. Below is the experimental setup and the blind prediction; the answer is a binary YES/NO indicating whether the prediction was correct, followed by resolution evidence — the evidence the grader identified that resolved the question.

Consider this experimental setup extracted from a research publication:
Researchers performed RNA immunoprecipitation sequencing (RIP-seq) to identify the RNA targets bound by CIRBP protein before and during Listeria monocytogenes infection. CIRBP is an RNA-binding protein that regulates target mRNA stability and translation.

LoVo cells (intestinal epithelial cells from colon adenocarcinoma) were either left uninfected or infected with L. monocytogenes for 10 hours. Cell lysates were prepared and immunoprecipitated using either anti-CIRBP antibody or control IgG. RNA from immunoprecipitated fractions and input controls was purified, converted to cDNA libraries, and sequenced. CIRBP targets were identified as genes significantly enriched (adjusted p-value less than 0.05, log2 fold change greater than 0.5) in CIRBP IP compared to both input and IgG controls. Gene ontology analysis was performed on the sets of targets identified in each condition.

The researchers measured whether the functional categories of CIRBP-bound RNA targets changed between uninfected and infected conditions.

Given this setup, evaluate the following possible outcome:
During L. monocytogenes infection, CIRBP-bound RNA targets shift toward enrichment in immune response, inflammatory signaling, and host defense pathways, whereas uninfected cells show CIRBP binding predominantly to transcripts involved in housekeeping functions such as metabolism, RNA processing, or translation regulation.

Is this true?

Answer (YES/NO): NO